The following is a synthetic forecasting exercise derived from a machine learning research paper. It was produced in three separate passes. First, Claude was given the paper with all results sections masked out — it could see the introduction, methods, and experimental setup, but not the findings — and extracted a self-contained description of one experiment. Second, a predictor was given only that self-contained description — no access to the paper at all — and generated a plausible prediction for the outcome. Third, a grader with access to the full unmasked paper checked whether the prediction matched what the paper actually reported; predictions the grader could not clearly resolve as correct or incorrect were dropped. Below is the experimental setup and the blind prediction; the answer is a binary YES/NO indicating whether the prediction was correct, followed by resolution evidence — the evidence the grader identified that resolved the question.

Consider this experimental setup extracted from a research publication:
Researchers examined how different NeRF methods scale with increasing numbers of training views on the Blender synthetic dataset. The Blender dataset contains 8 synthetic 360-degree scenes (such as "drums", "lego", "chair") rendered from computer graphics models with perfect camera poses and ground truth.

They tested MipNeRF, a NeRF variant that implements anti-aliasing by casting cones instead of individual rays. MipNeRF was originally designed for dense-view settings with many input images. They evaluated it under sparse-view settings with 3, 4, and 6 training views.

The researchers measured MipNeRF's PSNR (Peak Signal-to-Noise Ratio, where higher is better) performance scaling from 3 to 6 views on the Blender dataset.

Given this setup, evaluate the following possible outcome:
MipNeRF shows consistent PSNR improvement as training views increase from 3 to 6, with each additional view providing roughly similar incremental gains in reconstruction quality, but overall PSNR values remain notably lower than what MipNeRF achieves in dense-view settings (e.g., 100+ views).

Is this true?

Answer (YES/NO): NO